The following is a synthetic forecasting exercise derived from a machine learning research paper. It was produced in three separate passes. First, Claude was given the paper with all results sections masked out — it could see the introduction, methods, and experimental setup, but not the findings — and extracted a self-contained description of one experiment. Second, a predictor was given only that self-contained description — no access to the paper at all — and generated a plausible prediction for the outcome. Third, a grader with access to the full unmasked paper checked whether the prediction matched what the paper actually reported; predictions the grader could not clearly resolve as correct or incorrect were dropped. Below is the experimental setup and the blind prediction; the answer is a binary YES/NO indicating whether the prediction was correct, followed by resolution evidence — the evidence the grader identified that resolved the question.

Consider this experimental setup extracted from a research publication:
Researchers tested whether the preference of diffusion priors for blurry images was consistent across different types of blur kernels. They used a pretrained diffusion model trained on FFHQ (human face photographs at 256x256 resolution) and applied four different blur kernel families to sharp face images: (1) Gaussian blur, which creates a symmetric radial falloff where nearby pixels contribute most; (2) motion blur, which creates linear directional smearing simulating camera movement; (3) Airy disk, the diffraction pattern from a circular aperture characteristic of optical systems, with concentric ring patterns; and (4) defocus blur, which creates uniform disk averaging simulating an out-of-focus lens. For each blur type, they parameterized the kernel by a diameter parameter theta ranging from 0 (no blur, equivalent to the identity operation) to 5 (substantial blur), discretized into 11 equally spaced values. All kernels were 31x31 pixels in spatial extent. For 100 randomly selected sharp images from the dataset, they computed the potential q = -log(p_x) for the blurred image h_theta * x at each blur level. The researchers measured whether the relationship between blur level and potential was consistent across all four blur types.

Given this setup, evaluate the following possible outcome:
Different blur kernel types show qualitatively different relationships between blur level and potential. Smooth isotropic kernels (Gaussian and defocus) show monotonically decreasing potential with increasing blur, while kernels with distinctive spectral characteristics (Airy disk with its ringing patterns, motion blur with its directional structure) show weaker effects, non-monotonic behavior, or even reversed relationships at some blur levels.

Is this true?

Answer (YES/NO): NO